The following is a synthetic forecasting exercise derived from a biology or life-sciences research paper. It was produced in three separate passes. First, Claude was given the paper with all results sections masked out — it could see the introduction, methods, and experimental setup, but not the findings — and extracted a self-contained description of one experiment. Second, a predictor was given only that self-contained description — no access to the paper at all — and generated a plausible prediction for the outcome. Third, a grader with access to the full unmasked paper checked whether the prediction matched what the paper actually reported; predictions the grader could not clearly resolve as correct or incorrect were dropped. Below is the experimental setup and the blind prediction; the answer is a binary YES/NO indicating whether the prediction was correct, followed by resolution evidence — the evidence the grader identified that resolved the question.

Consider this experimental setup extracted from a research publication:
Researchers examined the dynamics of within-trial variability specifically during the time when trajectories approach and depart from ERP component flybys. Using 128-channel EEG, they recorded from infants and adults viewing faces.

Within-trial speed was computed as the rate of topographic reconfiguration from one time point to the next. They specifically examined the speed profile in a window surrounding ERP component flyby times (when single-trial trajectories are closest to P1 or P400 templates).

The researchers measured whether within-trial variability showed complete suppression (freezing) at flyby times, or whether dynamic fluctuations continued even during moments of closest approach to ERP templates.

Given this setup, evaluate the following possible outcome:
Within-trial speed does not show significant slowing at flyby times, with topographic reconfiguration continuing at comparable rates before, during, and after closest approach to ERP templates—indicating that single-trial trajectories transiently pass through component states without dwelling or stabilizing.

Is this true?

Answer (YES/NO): NO